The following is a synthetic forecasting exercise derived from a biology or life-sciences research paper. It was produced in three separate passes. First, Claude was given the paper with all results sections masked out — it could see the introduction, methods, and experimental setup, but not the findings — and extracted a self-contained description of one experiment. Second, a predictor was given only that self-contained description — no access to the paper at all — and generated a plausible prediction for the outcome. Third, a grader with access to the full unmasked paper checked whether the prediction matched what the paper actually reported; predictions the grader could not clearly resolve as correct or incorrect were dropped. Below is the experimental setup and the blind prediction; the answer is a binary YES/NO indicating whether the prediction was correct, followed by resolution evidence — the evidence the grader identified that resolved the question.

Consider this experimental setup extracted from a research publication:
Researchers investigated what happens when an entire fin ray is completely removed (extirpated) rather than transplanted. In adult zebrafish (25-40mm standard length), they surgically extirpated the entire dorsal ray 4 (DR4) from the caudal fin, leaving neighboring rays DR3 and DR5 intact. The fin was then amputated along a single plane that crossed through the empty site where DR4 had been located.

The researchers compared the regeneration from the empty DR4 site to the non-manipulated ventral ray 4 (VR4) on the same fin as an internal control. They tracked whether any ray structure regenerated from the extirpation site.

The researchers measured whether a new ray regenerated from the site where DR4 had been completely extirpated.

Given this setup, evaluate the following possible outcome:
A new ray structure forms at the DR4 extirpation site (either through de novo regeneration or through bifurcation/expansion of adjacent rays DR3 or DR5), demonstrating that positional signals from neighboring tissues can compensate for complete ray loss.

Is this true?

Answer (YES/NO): NO